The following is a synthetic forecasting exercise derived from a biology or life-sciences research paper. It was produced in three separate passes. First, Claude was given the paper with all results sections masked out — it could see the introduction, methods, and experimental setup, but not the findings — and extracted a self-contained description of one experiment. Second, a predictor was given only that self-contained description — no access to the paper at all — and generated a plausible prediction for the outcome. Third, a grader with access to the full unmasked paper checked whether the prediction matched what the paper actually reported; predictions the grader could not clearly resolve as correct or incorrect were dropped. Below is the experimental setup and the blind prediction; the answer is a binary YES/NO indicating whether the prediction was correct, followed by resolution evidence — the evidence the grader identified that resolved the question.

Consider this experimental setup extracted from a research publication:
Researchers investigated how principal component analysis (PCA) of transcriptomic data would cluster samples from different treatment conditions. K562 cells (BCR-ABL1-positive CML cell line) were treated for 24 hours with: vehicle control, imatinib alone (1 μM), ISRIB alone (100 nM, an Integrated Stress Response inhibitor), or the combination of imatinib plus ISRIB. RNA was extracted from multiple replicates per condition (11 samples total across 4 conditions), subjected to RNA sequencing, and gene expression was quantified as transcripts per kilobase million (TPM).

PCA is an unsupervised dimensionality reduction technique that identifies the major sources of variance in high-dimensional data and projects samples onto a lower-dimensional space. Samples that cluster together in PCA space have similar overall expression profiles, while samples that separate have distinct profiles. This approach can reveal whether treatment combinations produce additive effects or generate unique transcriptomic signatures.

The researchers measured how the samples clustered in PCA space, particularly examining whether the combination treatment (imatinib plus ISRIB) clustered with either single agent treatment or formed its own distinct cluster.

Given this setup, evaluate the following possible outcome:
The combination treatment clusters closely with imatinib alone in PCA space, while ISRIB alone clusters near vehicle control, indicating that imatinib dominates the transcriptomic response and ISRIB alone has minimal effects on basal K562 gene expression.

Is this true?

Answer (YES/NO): NO